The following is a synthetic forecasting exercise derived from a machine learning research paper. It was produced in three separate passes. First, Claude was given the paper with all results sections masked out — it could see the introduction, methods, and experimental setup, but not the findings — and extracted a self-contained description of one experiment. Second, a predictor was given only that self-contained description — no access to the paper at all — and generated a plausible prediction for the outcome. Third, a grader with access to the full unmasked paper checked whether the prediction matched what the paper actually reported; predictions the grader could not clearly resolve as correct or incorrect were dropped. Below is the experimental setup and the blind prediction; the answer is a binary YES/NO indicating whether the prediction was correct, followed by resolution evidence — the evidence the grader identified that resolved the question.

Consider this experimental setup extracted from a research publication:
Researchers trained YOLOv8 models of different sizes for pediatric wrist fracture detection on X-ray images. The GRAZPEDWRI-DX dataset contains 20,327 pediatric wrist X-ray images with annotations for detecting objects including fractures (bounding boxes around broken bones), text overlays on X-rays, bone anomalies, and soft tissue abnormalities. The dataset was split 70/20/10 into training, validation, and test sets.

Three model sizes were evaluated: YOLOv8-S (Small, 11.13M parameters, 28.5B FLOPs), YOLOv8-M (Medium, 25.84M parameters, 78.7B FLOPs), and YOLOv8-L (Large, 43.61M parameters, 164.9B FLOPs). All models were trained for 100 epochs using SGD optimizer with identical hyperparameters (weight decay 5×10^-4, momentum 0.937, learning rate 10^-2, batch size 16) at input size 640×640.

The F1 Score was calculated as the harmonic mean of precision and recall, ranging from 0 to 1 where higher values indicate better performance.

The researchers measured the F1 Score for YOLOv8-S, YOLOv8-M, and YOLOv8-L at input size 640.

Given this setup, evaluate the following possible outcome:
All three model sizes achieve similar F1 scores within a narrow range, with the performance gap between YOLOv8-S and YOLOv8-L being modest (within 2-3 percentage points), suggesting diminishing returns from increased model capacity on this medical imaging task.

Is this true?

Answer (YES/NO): YES